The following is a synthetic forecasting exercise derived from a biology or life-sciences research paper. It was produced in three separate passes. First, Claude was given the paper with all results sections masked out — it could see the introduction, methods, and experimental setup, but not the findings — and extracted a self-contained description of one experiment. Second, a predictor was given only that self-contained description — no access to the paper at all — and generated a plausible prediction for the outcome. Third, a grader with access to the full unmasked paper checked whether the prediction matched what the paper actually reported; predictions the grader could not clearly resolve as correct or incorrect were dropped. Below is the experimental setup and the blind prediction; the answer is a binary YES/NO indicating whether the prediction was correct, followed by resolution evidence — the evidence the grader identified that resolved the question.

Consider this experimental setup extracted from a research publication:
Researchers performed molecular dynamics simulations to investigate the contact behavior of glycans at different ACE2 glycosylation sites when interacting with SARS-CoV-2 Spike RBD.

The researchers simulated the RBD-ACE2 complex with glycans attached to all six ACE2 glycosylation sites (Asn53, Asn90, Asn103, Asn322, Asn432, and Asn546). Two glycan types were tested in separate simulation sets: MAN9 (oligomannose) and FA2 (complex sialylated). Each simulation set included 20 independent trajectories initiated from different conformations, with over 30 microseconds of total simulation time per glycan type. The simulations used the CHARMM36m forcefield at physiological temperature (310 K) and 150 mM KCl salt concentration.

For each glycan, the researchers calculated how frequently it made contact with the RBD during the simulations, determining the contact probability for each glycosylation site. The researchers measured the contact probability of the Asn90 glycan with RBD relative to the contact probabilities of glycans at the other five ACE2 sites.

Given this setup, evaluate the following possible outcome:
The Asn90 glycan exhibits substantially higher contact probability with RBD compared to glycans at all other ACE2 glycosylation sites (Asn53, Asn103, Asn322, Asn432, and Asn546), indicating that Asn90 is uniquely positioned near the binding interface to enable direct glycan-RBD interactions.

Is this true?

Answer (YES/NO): YES